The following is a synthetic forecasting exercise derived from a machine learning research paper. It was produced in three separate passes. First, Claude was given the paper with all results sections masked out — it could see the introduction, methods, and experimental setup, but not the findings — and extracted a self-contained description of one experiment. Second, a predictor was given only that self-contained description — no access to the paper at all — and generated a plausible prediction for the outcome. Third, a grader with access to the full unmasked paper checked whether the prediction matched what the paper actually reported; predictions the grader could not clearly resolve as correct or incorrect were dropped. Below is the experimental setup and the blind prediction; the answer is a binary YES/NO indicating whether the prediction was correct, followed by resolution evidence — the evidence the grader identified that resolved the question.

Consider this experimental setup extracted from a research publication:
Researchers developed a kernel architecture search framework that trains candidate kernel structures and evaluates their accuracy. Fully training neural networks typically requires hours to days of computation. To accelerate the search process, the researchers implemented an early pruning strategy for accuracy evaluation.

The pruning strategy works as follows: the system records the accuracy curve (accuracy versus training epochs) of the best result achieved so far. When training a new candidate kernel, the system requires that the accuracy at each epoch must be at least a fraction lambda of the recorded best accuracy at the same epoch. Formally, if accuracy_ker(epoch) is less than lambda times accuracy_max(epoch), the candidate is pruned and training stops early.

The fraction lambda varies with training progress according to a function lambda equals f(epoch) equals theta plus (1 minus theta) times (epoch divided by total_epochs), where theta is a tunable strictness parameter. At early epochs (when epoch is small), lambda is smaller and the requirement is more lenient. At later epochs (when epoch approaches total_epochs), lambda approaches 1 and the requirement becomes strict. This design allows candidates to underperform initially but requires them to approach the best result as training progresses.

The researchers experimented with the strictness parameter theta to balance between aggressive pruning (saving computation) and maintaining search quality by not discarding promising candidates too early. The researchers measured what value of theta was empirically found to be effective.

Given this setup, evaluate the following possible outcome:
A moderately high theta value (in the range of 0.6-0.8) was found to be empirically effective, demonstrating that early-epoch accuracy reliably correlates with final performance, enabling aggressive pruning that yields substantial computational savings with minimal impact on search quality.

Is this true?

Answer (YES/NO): NO